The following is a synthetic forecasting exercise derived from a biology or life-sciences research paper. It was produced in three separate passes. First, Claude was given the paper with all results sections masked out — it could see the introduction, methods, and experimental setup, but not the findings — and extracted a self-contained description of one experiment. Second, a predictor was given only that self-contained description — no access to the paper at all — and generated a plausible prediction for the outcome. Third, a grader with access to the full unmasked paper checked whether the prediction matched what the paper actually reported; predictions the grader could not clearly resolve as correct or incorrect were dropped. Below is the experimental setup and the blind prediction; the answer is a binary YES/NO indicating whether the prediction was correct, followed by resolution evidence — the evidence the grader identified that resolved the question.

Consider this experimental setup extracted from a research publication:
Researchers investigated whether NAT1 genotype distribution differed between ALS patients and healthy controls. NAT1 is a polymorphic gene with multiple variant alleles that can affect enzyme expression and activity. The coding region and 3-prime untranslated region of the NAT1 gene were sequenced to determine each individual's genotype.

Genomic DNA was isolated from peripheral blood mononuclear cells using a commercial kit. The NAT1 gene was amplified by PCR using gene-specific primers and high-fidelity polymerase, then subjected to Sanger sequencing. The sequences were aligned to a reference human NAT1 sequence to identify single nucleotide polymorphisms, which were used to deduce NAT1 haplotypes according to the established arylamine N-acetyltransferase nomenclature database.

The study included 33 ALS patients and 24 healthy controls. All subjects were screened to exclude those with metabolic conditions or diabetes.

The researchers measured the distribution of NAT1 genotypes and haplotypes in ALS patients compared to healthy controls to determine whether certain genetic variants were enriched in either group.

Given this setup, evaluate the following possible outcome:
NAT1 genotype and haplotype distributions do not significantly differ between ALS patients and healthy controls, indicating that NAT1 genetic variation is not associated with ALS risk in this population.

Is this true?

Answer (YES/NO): YES